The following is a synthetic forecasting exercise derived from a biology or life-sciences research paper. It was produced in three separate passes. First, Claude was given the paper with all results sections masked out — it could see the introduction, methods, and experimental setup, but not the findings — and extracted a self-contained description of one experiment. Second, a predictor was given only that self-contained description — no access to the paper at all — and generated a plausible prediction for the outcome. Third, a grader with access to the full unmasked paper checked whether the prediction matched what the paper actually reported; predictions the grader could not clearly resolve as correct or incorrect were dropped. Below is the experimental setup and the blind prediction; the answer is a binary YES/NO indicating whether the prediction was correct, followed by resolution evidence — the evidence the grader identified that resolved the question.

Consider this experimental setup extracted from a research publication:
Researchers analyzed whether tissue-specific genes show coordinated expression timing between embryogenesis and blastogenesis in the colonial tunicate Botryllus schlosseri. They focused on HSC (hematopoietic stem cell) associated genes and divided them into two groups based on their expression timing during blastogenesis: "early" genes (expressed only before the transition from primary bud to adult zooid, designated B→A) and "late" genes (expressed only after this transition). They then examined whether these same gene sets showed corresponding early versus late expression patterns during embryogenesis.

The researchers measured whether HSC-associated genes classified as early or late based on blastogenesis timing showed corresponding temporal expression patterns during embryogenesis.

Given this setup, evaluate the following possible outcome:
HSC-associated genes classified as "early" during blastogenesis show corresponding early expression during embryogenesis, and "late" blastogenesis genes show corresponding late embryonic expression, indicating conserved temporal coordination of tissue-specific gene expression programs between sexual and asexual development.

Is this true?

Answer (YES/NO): YES